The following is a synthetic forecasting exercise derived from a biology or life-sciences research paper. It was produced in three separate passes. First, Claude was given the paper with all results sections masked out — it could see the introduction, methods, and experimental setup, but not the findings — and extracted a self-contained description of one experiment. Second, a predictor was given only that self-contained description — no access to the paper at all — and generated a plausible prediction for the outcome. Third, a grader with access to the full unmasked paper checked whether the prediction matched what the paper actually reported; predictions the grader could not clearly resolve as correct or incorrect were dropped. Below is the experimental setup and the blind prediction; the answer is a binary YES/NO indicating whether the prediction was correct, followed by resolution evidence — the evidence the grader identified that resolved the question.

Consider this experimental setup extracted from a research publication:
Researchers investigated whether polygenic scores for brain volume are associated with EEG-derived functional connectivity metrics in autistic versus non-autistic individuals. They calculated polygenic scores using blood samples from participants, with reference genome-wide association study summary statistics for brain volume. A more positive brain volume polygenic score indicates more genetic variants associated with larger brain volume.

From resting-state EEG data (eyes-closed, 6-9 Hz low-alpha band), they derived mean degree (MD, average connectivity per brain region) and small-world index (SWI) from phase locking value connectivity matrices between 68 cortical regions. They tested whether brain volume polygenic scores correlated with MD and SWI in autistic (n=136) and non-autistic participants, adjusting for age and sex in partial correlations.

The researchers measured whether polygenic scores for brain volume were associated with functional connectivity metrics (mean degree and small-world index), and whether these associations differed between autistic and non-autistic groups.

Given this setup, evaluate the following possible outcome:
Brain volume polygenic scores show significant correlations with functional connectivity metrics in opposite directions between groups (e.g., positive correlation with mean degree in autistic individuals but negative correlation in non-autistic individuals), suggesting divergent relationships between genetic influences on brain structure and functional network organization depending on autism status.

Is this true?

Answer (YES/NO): NO